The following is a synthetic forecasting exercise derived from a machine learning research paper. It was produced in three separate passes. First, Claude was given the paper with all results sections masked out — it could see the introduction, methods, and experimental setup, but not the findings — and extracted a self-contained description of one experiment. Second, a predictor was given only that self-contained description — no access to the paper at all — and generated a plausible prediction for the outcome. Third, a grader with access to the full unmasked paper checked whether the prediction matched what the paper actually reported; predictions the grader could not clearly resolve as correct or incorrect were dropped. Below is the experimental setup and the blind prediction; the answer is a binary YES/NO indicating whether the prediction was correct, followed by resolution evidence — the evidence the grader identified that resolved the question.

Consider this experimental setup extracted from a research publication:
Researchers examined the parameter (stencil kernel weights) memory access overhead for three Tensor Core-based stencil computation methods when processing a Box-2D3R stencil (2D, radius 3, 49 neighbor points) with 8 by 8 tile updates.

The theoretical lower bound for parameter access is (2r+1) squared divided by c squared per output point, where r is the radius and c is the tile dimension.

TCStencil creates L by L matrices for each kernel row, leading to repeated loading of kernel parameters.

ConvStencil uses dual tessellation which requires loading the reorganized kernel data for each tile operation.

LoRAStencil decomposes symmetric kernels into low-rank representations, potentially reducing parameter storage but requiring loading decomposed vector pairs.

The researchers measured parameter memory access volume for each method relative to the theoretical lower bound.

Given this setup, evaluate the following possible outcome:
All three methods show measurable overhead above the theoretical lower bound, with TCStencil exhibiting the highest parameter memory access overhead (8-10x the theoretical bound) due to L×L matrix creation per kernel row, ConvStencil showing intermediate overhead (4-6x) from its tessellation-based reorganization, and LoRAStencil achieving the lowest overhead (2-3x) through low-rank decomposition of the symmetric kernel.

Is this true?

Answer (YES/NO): NO